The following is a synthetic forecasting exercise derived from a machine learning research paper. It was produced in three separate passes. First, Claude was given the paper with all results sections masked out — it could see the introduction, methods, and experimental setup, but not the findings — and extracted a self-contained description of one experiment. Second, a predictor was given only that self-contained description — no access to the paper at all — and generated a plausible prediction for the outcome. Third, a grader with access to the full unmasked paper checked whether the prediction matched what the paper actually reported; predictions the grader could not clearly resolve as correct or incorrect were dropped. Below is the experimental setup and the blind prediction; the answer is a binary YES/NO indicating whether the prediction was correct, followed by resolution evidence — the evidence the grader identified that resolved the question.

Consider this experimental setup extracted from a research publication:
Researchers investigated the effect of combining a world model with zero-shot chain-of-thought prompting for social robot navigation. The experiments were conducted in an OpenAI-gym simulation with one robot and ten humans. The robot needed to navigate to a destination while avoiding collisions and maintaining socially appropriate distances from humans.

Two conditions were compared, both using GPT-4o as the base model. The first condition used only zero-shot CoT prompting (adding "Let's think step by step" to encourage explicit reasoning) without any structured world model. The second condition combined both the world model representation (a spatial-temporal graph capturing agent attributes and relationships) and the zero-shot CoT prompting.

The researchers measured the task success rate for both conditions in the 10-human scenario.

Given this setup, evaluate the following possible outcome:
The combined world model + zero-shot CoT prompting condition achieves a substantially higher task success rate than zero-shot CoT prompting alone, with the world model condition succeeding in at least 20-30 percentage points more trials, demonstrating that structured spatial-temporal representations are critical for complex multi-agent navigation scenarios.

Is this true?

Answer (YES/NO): YES